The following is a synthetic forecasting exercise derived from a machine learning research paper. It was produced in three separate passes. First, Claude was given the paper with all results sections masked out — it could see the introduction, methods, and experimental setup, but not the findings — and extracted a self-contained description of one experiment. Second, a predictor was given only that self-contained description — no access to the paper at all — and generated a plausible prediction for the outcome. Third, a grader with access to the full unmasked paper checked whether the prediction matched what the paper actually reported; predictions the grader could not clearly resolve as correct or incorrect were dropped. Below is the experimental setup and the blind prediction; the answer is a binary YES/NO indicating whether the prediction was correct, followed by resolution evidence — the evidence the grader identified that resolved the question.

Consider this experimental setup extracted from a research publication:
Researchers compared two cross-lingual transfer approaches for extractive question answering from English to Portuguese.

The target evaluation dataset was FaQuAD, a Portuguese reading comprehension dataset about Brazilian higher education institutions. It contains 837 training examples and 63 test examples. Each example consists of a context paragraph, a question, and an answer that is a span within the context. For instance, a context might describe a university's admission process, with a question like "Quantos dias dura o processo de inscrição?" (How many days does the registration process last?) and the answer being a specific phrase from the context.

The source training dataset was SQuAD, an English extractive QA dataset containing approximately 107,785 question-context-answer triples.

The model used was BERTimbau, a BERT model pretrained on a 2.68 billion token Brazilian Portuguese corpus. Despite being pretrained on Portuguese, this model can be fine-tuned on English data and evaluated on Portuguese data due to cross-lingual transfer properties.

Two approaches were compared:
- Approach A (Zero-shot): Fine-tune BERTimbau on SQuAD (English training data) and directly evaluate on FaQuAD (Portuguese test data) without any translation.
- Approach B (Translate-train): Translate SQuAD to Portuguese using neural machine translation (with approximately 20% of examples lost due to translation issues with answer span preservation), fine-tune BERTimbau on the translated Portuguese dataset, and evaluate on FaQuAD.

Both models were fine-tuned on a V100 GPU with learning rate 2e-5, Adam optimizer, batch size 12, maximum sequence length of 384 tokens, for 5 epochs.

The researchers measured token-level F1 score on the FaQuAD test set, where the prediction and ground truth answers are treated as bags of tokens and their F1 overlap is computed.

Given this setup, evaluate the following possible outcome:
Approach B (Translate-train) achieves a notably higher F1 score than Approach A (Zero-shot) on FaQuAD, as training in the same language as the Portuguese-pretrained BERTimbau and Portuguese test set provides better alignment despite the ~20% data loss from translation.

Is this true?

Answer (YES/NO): NO